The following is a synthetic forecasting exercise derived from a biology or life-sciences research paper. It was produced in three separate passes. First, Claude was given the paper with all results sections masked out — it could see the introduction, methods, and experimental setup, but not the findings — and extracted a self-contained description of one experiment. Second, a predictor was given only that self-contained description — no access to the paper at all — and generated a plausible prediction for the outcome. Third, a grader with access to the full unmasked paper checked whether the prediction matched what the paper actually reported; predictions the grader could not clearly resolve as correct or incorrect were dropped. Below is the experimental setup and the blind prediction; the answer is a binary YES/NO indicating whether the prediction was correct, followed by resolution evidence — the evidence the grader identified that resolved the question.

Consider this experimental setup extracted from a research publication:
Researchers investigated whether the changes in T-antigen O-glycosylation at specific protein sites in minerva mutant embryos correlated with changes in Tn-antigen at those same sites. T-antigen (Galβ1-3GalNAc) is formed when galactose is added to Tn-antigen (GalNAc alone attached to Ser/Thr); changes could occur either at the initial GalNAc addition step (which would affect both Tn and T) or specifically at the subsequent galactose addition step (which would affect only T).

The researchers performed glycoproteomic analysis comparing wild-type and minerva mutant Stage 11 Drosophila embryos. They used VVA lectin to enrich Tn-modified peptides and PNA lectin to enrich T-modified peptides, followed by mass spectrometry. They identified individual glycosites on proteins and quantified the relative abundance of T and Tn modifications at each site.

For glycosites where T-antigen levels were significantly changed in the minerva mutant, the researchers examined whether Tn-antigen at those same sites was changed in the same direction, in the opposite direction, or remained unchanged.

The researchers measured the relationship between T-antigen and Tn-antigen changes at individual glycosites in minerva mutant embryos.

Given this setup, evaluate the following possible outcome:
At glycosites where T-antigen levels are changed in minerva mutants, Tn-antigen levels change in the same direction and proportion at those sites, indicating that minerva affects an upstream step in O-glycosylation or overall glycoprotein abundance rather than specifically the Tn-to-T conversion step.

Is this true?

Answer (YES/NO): NO